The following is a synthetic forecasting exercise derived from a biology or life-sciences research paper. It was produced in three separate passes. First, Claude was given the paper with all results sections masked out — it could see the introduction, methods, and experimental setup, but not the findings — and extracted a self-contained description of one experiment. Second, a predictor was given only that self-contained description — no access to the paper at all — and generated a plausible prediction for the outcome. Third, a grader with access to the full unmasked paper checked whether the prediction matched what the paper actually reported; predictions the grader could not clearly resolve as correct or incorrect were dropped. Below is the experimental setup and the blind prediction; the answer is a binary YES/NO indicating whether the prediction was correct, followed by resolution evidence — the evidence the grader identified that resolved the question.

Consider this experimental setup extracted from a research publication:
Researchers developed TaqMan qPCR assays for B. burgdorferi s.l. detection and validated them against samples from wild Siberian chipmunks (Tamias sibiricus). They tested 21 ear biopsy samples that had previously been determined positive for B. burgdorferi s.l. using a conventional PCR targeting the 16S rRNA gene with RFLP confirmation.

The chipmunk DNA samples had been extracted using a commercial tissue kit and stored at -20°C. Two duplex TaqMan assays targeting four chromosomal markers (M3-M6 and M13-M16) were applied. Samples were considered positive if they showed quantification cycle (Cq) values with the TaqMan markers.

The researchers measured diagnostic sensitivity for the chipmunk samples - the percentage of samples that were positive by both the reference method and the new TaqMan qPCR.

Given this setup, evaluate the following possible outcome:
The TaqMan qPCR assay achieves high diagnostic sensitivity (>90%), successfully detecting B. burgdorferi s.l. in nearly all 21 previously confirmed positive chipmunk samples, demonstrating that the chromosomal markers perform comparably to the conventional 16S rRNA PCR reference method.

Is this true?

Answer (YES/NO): YES